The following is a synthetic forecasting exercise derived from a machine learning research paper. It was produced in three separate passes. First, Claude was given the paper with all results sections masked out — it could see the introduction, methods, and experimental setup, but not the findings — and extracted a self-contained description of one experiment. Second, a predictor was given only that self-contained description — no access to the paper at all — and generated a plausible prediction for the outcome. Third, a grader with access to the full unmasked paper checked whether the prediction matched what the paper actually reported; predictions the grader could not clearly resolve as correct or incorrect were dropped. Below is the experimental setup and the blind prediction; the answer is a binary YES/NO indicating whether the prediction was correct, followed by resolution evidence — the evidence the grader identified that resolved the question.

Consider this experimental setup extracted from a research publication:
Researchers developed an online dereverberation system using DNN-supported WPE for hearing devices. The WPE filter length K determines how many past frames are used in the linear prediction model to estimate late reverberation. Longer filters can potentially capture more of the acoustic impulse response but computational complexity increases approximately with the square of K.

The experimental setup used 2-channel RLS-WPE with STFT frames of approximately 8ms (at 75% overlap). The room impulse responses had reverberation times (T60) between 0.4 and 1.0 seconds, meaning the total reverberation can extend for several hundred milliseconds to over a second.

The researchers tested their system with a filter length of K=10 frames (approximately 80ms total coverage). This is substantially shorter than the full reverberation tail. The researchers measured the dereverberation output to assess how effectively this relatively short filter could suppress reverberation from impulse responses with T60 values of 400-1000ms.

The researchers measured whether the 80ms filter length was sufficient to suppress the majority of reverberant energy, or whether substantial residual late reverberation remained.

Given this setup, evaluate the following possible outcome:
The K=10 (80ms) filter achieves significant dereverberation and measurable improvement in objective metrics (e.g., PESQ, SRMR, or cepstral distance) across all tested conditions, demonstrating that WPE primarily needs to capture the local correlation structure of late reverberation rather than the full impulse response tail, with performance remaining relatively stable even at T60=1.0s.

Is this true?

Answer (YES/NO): NO